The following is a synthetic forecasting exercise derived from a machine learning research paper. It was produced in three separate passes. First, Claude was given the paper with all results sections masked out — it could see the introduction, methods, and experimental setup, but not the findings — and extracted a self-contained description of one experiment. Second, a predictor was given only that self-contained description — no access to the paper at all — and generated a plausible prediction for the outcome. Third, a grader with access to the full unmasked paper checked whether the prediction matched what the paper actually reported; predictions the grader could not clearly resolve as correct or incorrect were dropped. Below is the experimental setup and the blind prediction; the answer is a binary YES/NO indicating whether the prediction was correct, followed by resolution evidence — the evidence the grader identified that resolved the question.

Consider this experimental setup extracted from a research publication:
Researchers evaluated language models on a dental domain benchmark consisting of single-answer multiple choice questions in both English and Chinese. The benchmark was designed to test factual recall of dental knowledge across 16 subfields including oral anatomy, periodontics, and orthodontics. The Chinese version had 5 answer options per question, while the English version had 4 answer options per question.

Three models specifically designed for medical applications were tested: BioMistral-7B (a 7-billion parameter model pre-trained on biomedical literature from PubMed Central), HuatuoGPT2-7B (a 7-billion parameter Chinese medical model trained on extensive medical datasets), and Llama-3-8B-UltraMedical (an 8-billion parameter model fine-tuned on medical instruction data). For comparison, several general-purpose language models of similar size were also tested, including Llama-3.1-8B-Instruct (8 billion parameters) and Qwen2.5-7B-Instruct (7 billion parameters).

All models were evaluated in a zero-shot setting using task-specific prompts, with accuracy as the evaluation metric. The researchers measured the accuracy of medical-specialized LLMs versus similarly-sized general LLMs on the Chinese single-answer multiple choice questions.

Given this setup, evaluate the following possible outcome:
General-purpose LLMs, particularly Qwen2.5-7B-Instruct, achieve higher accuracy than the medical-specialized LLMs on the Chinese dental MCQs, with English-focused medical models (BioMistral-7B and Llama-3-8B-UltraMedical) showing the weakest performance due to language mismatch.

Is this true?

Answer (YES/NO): NO